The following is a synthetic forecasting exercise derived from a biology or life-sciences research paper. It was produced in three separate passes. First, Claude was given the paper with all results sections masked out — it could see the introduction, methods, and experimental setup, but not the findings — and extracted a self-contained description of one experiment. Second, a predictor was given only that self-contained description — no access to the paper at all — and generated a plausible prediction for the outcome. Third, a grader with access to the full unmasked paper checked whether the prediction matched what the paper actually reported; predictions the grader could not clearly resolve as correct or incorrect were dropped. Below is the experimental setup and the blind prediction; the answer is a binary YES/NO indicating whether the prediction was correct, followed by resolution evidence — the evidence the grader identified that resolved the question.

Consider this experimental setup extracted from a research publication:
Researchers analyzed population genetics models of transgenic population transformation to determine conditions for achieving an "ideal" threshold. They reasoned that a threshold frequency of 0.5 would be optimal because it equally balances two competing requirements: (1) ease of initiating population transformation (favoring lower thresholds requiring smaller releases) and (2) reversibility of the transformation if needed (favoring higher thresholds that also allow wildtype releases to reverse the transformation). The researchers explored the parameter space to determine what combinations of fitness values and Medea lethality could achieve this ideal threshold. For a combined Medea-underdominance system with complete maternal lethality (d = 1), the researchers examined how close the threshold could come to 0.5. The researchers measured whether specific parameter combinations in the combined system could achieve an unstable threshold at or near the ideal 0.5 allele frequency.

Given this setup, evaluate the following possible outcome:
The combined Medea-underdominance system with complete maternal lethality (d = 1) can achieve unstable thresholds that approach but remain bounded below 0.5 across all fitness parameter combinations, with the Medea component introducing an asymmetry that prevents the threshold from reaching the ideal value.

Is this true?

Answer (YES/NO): NO